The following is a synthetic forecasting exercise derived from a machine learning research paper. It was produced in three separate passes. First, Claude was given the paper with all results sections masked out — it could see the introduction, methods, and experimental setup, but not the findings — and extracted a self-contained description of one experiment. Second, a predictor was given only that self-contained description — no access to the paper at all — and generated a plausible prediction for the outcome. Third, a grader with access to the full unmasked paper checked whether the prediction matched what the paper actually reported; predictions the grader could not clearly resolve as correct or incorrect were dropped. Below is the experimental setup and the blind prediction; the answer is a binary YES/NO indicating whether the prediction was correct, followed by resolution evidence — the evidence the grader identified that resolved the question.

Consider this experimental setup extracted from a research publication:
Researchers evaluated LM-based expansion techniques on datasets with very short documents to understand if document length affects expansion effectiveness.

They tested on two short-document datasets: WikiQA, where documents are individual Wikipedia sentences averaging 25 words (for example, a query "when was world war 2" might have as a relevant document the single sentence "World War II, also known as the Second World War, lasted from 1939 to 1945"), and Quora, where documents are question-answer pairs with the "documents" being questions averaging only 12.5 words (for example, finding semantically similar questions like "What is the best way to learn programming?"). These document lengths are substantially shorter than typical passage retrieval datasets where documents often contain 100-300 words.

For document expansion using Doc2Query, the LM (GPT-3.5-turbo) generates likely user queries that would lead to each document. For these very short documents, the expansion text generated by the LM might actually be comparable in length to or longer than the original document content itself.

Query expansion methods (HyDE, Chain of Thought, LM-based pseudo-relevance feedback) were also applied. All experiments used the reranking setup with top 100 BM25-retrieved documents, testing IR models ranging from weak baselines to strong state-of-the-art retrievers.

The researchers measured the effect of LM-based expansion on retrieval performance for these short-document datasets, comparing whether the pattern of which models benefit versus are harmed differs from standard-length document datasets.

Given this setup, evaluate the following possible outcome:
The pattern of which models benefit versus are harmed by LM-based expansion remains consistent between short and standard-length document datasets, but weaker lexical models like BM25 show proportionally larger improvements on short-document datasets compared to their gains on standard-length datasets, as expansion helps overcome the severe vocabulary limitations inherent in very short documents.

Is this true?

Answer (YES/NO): NO